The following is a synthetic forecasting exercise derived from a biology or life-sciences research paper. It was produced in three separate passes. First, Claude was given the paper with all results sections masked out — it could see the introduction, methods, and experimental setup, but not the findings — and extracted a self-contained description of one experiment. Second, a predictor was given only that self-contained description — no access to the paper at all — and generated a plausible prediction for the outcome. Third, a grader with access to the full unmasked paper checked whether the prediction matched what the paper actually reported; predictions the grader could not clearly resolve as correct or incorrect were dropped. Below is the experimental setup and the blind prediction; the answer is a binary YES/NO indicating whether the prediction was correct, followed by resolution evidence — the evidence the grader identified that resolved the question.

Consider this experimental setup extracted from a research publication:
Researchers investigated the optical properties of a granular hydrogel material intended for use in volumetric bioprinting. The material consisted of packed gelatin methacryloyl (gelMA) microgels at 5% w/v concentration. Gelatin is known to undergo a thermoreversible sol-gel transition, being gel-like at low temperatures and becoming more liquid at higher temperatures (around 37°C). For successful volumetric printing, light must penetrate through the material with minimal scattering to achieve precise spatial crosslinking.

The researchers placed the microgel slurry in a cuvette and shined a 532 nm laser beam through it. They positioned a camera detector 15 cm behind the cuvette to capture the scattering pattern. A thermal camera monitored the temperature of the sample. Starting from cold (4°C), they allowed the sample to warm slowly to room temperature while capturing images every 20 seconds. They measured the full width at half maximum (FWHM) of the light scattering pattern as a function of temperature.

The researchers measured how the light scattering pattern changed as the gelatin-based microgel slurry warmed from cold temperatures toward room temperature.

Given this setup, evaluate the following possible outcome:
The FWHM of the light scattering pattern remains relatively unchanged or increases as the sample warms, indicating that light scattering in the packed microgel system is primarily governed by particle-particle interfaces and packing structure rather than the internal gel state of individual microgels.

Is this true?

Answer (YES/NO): NO